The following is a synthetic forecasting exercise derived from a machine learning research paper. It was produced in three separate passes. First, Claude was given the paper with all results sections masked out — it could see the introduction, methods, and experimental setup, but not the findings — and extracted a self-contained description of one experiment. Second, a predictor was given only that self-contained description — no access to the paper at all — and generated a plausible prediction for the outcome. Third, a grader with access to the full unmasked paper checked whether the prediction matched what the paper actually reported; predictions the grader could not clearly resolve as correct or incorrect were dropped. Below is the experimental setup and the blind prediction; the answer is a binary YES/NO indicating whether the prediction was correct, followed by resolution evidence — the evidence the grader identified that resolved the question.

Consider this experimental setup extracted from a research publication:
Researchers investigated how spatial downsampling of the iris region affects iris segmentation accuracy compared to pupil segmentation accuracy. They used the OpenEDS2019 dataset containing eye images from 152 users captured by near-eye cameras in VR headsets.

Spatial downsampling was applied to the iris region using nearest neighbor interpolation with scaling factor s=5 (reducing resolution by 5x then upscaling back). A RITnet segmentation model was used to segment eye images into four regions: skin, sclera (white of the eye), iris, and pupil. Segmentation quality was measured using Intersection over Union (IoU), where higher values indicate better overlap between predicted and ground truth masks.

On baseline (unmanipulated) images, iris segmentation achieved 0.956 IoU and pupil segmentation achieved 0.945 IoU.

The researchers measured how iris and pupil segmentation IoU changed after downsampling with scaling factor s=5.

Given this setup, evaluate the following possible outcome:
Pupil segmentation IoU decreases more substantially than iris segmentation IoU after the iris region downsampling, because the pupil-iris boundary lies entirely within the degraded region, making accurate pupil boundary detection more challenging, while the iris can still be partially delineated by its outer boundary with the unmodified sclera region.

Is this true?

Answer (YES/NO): YES